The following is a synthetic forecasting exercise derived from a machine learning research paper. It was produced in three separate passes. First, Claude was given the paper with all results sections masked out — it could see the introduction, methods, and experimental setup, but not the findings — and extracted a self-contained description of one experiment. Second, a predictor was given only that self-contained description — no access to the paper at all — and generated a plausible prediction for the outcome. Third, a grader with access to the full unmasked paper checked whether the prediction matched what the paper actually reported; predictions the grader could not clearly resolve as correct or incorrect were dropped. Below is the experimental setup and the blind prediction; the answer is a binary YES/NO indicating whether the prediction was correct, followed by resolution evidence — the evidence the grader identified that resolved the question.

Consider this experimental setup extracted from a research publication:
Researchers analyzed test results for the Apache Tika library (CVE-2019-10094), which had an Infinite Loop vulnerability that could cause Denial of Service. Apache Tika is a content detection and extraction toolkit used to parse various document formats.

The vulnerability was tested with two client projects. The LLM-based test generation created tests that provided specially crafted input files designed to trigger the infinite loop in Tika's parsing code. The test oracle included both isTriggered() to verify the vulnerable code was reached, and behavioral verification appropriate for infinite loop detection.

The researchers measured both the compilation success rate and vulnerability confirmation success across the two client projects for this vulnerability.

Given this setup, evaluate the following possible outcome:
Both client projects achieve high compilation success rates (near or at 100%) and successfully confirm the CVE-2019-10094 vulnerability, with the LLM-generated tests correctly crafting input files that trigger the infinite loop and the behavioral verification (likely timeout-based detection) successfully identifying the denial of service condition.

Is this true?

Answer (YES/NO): NO